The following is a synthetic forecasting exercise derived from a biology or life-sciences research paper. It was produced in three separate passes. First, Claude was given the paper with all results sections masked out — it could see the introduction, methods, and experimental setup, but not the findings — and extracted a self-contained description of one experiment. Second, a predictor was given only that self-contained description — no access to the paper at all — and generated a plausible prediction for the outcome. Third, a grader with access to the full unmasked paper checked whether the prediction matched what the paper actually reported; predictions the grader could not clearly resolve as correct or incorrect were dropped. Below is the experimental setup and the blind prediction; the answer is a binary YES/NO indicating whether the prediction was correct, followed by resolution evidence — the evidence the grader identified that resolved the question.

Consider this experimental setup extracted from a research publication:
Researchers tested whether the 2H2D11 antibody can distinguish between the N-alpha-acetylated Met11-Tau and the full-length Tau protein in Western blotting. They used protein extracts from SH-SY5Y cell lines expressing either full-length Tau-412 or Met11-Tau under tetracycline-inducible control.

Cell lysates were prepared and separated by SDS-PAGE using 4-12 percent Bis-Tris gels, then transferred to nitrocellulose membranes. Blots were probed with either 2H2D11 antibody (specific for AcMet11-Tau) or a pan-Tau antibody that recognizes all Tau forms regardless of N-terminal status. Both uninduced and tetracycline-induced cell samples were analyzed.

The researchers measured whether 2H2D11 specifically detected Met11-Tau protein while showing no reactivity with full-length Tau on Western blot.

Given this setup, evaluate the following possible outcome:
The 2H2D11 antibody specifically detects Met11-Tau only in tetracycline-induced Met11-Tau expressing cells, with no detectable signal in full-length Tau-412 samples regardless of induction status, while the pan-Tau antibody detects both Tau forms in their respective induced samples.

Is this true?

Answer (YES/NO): YES